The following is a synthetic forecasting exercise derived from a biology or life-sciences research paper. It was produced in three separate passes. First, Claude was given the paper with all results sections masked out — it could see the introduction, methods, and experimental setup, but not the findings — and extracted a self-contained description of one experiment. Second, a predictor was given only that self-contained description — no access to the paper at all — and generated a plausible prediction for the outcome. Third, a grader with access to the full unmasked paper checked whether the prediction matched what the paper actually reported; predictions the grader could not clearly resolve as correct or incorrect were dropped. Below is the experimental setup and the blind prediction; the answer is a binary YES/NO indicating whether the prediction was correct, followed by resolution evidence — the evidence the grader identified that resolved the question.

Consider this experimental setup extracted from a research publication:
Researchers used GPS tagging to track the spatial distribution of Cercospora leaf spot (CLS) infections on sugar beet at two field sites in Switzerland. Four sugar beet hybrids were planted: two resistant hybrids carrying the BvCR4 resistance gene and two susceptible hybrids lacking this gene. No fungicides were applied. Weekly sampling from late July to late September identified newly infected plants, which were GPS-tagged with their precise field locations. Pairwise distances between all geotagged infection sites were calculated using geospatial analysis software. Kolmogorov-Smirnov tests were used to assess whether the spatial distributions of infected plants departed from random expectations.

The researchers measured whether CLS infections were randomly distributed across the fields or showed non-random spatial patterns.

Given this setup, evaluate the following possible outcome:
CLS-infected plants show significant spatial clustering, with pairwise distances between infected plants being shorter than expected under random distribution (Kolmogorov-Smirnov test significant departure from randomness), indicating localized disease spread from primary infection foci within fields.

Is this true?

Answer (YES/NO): NO